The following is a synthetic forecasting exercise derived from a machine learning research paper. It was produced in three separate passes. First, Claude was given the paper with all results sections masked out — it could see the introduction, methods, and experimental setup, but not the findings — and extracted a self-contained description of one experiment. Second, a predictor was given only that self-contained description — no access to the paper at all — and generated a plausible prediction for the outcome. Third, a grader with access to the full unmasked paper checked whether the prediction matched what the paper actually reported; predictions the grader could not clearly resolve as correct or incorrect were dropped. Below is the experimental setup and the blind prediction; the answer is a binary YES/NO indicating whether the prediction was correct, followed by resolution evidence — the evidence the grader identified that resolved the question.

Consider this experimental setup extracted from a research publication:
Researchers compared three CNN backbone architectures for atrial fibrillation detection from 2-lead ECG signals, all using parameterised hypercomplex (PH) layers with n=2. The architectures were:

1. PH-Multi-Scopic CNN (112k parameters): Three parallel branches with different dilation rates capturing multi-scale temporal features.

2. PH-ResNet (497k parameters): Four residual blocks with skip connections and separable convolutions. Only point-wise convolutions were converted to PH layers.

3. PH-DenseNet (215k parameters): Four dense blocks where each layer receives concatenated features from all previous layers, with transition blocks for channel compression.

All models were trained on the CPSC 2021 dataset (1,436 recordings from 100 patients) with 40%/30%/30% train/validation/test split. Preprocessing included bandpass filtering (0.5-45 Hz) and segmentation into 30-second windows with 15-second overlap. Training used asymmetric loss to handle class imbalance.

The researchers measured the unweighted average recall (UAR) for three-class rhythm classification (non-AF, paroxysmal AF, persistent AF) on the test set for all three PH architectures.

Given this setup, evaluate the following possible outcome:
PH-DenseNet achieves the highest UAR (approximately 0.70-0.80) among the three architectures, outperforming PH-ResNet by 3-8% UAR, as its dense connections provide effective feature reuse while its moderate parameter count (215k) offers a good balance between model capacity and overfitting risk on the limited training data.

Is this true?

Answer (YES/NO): NO